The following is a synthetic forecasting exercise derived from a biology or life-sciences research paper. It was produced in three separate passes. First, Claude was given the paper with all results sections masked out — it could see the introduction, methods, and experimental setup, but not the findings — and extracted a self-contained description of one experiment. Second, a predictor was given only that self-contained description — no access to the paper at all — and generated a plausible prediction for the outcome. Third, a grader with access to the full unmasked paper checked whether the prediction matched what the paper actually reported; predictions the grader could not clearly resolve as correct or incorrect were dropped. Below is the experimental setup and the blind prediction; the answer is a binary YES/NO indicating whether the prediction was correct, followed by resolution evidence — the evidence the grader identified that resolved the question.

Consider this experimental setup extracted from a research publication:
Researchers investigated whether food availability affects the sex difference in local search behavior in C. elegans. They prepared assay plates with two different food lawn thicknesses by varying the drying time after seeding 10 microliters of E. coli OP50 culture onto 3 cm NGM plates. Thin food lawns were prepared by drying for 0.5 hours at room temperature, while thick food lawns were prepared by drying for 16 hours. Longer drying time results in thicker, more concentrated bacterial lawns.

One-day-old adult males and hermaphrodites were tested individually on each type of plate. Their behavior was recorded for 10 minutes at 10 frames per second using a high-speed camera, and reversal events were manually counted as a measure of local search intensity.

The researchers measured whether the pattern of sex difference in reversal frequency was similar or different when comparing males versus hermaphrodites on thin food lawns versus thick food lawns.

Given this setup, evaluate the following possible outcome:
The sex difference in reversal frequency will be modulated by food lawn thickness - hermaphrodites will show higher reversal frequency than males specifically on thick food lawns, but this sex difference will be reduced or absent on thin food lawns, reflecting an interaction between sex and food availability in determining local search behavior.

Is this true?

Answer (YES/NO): NO